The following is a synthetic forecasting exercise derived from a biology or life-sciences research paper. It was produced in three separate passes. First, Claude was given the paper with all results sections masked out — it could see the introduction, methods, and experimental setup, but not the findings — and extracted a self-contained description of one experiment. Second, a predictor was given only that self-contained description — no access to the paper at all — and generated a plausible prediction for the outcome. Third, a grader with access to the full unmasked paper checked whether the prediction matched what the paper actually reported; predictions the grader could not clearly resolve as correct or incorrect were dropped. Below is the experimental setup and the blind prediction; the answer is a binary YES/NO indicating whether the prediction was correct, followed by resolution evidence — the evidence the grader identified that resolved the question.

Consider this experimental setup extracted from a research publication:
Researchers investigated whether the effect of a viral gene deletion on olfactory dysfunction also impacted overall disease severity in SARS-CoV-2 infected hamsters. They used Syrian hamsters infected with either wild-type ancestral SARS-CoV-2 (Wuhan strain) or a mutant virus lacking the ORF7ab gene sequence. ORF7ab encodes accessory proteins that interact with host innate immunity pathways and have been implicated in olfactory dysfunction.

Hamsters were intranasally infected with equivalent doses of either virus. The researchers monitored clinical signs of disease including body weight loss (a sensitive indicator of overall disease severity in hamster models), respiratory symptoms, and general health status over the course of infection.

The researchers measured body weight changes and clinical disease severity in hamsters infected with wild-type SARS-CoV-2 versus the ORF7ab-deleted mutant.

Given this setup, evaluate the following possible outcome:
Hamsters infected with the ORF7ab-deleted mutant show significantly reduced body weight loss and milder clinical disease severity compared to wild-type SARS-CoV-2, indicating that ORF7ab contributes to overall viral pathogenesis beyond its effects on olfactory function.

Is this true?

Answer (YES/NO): NO